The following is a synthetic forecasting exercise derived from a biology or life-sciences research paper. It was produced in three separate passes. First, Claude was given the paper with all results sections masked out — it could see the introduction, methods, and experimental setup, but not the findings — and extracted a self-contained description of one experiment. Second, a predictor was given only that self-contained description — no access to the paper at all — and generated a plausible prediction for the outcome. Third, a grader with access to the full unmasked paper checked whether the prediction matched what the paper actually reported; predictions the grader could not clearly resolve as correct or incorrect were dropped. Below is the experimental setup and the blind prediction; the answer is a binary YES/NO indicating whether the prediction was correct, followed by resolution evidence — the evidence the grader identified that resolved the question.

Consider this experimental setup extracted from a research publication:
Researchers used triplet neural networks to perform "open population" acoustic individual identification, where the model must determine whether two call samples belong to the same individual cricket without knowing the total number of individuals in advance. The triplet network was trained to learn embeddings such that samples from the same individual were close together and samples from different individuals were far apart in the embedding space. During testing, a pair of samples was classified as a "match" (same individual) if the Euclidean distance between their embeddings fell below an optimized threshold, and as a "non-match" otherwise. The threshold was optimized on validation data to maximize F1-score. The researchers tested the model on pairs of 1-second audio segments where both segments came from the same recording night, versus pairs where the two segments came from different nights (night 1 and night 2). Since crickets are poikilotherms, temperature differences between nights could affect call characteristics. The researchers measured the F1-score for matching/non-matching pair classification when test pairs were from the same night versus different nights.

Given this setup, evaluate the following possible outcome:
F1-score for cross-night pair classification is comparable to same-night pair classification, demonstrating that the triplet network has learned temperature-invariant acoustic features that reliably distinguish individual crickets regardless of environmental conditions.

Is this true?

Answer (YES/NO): NO